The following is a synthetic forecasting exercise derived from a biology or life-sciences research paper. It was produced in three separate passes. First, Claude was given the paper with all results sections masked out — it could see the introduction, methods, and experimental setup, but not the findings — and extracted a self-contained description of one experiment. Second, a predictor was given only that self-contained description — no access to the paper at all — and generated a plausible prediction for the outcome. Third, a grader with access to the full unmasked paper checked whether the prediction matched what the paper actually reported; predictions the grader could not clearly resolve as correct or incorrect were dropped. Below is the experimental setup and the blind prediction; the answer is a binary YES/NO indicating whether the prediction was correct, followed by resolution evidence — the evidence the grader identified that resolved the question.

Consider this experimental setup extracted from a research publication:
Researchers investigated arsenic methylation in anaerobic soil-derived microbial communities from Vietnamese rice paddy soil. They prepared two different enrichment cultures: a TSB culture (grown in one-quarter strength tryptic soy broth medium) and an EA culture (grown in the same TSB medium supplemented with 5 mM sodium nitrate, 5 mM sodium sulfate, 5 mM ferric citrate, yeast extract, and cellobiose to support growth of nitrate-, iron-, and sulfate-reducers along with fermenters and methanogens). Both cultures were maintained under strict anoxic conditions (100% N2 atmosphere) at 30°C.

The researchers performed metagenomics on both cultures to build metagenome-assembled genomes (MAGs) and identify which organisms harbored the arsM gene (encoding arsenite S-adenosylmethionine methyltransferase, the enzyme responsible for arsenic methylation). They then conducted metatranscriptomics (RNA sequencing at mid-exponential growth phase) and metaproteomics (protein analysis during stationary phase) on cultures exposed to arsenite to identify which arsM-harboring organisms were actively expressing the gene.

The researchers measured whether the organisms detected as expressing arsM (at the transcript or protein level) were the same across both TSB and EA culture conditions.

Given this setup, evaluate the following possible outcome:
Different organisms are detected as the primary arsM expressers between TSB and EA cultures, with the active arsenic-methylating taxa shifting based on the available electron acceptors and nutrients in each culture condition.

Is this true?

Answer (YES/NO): YES